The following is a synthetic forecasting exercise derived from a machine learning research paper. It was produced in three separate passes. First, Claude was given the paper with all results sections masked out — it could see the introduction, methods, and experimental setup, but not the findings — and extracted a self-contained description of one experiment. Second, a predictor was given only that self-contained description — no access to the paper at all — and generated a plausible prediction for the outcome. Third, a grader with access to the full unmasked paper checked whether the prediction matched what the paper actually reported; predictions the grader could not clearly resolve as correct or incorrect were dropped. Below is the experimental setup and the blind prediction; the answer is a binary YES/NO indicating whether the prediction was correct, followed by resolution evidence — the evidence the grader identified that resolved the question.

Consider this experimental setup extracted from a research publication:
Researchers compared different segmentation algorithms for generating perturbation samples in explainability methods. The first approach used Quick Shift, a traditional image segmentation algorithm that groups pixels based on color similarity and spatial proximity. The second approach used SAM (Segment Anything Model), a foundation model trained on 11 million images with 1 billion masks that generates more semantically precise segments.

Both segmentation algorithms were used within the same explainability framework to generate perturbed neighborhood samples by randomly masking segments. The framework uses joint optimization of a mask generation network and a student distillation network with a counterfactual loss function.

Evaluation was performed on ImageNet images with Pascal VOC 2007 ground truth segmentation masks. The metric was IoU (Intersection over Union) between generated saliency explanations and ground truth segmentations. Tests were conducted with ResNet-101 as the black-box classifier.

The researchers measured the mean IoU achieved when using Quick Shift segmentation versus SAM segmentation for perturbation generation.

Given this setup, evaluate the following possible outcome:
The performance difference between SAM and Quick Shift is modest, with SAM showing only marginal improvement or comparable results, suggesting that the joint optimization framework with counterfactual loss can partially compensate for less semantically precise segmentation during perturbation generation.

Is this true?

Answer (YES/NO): NO